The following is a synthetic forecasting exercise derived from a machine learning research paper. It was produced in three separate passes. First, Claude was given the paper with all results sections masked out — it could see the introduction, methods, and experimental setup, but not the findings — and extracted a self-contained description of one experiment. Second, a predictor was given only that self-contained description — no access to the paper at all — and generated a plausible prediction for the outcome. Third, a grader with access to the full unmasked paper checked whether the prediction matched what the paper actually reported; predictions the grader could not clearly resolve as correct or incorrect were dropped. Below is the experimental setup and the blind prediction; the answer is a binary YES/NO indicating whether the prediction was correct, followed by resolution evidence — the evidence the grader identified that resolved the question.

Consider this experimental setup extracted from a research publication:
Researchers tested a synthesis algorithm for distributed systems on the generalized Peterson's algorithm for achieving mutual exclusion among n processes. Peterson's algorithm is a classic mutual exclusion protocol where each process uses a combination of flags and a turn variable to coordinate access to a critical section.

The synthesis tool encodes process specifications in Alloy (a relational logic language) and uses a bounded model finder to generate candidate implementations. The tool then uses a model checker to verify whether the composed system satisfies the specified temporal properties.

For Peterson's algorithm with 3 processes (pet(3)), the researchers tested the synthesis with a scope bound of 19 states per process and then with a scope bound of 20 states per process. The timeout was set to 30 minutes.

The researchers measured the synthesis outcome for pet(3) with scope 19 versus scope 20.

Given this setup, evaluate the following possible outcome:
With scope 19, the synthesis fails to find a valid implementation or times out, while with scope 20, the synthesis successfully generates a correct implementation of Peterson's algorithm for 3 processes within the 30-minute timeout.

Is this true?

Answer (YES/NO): YES